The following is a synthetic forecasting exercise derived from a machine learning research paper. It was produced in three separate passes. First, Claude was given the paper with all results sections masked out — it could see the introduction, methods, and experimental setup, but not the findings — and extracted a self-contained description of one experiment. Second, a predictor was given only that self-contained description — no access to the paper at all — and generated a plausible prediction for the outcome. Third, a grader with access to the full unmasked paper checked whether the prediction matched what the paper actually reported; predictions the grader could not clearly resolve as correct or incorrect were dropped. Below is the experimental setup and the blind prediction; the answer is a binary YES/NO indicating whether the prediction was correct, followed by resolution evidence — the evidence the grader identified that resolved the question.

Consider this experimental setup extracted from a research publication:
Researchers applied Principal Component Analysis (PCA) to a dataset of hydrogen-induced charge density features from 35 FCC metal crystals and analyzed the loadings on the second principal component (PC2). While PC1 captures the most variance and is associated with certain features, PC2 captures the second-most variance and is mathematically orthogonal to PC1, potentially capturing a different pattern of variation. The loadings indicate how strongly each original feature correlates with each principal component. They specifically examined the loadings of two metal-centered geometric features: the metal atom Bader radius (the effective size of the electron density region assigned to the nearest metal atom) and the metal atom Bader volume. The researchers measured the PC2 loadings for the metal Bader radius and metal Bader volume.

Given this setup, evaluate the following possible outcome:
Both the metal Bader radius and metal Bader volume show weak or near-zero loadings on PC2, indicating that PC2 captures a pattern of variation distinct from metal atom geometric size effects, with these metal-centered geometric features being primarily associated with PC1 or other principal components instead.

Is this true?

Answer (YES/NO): NO